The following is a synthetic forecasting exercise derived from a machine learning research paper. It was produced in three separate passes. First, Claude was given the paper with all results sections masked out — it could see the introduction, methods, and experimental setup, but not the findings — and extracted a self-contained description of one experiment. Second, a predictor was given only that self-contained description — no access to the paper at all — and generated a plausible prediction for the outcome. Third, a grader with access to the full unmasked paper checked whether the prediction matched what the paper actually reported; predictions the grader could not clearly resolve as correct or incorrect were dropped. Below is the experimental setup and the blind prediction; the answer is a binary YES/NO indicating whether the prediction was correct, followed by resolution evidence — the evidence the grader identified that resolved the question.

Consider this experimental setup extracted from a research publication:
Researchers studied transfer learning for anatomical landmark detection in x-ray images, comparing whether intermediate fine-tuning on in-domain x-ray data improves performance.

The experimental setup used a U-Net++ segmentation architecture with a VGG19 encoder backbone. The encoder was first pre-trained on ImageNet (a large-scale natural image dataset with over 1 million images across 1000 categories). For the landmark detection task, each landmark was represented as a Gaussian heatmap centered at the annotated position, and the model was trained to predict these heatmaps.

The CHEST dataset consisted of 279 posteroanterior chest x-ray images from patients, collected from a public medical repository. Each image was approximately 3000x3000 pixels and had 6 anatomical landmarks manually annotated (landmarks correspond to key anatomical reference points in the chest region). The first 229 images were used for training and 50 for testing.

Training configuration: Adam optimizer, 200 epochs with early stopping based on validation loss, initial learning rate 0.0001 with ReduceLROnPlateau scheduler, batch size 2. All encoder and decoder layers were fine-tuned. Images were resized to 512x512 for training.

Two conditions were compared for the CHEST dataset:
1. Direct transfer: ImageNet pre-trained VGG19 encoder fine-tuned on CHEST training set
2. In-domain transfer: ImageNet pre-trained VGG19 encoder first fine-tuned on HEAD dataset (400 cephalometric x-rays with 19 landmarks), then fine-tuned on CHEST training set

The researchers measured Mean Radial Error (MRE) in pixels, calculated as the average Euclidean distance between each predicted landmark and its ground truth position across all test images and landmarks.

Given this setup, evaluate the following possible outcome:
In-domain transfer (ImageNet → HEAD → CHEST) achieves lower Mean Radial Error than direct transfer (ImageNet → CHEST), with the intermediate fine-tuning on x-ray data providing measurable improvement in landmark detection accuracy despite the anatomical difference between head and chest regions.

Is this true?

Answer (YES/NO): NO